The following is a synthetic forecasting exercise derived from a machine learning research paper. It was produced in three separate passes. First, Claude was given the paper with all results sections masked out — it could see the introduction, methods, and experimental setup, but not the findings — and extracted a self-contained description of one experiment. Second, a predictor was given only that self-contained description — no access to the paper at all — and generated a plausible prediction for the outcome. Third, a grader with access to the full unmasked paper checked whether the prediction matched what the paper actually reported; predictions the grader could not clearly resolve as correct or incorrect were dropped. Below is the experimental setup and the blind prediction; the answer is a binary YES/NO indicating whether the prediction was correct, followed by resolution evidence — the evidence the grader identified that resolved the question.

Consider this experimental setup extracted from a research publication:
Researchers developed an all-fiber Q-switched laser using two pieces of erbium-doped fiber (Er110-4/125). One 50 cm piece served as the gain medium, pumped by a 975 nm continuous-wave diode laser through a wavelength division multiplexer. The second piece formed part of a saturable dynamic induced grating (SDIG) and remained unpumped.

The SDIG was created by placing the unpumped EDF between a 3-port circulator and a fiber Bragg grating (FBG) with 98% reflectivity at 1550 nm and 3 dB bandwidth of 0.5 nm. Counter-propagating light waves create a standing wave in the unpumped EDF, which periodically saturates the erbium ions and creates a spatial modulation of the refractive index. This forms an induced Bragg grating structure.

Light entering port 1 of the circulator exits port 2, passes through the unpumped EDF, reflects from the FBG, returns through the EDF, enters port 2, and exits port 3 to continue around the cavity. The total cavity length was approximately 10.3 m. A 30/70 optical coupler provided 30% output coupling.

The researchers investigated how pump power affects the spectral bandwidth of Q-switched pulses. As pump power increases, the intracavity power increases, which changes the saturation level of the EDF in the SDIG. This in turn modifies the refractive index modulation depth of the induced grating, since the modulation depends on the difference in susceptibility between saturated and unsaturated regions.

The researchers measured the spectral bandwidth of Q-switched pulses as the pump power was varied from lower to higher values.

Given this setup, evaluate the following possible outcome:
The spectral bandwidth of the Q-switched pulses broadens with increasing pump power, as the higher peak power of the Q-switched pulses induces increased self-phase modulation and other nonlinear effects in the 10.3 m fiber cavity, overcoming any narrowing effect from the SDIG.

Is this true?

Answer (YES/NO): NO